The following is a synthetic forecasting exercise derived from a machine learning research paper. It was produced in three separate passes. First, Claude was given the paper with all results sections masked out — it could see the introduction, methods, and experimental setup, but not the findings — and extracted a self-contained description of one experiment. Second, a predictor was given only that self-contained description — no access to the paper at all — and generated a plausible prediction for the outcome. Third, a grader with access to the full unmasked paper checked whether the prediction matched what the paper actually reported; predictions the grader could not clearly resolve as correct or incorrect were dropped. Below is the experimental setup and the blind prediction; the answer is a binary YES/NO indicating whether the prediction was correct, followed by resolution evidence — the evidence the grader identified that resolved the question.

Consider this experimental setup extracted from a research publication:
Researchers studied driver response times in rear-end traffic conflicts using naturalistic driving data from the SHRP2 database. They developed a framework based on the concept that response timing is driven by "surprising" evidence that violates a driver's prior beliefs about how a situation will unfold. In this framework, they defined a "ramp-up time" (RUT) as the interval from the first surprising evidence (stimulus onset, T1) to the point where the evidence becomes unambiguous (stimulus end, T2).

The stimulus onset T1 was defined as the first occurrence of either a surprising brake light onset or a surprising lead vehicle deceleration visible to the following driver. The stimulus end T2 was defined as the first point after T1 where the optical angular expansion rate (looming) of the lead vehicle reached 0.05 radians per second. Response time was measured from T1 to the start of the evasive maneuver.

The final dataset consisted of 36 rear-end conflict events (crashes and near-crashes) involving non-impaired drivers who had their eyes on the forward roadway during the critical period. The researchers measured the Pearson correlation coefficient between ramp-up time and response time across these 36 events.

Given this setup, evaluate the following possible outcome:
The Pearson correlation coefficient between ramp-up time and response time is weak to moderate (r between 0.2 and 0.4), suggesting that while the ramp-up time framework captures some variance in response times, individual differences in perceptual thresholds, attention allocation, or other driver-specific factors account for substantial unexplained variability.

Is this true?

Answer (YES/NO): NO